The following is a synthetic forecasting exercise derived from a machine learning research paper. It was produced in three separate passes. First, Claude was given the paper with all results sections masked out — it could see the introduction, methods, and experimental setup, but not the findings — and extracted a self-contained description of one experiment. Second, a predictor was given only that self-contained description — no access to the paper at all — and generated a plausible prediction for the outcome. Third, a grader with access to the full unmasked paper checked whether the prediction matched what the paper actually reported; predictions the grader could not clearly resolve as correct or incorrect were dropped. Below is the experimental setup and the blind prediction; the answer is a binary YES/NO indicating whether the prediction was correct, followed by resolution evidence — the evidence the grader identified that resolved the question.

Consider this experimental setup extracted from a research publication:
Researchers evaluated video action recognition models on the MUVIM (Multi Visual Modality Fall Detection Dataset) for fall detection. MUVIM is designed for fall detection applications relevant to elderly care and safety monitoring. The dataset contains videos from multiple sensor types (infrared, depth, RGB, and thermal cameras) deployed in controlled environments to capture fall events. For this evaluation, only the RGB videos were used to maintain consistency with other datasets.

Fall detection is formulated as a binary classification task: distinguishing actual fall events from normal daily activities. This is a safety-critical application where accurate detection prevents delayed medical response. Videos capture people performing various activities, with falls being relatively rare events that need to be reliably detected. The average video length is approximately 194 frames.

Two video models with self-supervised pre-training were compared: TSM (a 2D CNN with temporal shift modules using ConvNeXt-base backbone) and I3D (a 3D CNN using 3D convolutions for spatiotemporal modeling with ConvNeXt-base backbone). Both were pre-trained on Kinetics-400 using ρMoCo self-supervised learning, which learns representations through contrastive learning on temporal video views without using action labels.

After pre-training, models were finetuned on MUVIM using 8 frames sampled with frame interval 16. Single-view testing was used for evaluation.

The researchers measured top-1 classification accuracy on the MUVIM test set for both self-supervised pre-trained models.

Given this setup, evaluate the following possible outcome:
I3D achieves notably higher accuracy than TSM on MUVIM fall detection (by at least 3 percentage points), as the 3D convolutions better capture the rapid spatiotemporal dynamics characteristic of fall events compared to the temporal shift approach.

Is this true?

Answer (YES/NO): NO